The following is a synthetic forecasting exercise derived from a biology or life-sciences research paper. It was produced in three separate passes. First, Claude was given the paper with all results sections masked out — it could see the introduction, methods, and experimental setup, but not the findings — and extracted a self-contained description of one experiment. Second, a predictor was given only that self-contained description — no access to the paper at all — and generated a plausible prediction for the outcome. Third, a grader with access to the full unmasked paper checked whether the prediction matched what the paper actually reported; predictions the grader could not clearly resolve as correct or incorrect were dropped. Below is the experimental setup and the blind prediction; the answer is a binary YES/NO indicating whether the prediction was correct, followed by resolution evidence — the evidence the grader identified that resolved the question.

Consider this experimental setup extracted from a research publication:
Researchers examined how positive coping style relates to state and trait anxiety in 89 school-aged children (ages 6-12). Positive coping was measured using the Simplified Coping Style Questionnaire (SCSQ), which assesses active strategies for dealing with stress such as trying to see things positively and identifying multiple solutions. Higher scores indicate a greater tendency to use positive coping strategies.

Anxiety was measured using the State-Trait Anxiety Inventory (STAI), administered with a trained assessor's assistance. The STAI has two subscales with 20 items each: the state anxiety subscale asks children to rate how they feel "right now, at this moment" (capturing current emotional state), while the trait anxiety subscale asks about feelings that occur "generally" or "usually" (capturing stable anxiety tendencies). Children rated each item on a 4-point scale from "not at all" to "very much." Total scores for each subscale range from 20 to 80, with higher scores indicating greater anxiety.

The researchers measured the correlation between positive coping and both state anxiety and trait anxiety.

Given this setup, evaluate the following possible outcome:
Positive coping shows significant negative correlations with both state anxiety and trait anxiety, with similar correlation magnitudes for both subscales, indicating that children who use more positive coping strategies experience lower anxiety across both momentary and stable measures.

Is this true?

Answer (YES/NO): NO